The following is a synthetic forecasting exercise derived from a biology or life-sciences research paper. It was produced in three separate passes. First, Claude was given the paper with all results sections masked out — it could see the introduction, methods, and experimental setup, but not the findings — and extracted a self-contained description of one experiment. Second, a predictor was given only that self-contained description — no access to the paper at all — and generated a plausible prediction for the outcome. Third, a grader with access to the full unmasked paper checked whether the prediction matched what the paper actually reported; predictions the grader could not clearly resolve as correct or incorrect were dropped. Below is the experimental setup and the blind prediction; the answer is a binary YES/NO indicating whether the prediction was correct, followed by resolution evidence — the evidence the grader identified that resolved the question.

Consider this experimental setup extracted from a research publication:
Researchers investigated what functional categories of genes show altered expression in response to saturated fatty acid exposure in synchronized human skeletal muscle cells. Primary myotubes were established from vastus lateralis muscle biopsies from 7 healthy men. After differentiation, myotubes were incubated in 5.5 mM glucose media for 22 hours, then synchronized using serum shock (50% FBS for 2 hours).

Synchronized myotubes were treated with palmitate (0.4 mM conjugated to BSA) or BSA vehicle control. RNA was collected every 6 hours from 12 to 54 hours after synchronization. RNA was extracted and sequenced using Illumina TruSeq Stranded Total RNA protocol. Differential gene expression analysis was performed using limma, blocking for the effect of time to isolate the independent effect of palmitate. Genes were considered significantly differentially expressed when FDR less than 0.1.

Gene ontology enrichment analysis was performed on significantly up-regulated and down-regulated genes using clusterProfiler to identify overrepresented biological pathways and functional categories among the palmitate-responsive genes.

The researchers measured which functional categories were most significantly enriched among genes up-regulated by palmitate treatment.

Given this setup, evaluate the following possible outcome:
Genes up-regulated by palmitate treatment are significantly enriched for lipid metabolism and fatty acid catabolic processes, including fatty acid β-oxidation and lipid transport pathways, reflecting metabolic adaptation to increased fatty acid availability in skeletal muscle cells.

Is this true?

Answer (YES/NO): YES